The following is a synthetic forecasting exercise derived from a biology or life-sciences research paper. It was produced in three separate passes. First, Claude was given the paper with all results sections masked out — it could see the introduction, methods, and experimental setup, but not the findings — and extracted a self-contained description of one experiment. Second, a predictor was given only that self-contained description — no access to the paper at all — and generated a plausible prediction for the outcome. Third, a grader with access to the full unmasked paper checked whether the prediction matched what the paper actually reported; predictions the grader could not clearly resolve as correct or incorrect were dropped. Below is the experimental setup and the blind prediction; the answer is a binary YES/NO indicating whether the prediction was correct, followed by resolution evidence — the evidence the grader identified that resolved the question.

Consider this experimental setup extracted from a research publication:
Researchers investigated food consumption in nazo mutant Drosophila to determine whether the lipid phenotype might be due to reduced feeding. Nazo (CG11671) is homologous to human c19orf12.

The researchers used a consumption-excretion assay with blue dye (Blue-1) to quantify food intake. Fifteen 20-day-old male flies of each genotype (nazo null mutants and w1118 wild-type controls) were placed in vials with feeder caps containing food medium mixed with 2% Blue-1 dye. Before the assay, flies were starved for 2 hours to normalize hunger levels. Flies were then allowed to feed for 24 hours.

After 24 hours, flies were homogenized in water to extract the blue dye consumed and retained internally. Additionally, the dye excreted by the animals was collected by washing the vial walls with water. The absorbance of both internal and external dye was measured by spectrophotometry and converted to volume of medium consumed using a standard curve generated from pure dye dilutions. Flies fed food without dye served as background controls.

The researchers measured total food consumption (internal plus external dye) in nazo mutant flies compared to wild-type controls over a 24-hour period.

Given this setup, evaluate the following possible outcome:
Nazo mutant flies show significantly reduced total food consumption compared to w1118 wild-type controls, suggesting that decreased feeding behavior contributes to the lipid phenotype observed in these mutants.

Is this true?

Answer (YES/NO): NO